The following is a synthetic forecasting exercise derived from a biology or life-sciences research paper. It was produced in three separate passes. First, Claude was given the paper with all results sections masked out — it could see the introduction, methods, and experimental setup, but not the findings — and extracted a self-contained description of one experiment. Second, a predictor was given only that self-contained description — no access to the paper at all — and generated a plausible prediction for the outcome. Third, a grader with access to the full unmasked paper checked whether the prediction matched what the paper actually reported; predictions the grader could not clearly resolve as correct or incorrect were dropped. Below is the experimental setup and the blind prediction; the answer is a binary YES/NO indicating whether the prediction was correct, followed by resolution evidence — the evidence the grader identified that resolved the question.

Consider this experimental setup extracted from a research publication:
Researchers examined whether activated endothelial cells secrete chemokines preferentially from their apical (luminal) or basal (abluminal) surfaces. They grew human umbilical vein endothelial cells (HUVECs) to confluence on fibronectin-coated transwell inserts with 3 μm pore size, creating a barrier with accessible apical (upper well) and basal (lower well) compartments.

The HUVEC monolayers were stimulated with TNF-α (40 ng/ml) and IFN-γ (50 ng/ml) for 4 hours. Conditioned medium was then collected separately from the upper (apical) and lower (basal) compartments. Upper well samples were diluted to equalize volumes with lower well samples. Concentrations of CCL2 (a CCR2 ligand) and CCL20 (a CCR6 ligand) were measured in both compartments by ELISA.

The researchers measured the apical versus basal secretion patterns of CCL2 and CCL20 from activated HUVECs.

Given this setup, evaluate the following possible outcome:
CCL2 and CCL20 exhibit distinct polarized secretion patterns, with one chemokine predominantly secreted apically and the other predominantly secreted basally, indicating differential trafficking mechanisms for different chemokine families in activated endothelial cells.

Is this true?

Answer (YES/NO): NO